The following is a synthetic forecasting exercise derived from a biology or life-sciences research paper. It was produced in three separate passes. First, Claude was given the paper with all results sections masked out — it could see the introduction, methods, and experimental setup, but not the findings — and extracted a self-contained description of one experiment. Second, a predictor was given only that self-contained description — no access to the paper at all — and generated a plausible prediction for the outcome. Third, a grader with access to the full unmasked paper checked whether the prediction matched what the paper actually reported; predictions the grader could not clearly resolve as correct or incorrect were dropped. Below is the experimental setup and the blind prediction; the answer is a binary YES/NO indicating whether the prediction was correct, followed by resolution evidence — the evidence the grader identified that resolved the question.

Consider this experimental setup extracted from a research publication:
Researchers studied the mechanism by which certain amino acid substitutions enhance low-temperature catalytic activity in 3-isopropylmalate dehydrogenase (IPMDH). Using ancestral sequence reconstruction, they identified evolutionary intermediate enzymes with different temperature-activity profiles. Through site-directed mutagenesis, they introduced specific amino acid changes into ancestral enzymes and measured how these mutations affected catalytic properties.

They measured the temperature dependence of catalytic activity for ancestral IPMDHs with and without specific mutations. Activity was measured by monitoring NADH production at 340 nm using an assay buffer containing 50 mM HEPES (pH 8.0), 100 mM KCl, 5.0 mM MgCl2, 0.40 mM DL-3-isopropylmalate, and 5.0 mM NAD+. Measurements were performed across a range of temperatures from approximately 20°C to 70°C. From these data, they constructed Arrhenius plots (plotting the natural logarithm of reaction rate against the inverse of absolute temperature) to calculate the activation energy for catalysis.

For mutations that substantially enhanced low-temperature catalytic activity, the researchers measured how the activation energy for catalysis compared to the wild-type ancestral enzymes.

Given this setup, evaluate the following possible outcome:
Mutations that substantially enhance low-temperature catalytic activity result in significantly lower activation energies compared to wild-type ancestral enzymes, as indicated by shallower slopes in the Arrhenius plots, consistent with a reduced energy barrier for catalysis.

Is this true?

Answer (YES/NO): YES